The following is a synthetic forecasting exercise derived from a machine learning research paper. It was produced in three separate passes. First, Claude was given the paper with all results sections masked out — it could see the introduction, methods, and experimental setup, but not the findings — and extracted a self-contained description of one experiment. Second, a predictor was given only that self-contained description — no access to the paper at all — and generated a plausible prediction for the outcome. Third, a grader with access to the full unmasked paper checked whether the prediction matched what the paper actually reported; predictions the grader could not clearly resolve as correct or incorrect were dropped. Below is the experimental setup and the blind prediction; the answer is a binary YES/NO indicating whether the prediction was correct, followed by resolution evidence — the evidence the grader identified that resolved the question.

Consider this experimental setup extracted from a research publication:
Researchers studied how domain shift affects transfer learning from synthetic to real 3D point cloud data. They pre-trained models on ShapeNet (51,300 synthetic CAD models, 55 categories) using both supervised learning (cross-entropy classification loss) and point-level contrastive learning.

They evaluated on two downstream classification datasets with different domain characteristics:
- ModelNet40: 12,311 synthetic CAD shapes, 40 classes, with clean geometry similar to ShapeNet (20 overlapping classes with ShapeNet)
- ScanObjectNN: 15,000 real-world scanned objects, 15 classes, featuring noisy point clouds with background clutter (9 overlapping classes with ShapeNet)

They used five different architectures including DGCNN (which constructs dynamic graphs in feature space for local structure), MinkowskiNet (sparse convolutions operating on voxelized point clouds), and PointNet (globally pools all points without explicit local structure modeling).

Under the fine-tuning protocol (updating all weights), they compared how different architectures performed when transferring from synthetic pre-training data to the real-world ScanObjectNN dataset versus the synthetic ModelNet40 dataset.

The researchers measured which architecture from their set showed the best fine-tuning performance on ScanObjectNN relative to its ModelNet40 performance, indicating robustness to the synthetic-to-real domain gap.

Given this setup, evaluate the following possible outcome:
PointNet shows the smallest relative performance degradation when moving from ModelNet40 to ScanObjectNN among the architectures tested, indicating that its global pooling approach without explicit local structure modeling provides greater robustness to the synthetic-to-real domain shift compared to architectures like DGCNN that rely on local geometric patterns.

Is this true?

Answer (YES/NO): NO